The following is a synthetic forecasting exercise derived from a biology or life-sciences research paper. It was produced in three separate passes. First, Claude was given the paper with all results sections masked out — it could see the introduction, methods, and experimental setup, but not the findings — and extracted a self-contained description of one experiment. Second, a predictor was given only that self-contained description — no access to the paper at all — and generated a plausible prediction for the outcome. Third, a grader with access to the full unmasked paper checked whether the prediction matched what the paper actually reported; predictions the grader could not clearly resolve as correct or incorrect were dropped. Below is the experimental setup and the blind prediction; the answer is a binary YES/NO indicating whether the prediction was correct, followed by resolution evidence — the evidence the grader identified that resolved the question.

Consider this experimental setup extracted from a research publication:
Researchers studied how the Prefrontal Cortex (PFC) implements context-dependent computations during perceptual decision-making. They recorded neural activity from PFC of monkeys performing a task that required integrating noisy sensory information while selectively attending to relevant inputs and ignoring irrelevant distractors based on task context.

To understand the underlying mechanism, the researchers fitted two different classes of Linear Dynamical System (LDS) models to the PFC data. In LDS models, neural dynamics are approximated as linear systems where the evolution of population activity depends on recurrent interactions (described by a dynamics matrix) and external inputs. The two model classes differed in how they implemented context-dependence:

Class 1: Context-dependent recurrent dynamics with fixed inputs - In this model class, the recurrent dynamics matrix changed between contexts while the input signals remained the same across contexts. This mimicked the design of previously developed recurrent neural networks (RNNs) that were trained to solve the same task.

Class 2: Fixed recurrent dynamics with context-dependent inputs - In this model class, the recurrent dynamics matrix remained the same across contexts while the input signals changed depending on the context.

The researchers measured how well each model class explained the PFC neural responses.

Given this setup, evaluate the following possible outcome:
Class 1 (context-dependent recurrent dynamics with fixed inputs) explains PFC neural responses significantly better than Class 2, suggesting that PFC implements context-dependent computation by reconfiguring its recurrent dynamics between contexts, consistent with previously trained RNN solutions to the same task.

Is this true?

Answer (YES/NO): NO